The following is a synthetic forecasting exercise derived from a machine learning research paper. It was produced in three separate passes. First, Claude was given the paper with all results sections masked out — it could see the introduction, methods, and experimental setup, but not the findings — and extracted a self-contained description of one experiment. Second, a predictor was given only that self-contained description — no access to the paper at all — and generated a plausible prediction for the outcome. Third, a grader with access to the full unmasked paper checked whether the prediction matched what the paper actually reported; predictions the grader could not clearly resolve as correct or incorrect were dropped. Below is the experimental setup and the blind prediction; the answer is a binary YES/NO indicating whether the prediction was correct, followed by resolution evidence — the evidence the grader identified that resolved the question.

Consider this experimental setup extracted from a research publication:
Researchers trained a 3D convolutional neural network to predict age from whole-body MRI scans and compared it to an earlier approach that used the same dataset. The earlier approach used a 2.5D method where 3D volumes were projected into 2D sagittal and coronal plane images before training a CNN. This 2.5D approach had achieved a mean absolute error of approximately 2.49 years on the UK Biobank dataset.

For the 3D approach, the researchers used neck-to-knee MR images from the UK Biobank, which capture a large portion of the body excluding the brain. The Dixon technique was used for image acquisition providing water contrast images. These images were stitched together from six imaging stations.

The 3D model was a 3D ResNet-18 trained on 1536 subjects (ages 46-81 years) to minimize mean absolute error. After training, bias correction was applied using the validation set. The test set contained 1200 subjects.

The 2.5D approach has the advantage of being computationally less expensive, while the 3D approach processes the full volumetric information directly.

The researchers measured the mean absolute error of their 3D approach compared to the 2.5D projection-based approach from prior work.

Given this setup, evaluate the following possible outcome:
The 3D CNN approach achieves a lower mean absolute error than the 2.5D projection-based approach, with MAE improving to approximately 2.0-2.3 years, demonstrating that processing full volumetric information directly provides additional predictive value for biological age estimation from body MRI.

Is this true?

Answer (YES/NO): NO